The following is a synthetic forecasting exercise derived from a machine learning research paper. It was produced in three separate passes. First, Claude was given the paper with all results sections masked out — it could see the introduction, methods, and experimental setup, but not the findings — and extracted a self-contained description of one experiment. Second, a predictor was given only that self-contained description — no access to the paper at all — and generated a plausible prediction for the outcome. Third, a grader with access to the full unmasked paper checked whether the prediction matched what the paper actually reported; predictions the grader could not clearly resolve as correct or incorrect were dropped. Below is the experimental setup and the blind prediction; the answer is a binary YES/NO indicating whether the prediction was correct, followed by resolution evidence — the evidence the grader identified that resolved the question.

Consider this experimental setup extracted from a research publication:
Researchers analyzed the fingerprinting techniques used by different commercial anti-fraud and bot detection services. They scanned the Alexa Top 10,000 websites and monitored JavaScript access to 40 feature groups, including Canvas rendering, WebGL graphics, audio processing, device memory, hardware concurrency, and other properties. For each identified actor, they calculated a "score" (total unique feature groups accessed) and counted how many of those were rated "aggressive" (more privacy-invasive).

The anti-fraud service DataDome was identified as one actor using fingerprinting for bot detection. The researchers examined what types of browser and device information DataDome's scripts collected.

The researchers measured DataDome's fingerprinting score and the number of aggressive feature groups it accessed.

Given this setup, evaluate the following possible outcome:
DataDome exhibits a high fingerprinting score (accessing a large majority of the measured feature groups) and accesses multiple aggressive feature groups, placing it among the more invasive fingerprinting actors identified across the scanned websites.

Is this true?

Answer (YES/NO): NO